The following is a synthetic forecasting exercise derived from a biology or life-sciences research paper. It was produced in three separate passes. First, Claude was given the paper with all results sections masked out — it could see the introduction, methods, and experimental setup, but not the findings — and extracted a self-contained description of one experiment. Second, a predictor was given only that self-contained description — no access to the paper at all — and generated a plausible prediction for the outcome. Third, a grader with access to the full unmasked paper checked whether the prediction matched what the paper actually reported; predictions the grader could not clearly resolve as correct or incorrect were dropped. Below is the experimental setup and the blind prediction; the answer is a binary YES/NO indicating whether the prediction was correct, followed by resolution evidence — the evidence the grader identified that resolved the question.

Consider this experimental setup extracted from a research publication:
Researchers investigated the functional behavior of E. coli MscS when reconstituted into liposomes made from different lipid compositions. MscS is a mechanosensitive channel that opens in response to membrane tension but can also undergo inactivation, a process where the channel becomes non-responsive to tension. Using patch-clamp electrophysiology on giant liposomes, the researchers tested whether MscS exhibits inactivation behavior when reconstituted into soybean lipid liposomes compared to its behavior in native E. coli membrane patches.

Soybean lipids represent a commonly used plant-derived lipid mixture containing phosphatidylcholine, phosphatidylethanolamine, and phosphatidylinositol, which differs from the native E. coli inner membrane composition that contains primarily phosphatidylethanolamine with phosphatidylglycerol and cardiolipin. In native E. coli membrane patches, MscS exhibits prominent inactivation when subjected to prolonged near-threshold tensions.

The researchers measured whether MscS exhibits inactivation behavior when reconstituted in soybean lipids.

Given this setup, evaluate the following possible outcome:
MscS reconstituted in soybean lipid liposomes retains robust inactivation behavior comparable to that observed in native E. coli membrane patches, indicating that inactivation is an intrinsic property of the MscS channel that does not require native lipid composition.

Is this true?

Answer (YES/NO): NO